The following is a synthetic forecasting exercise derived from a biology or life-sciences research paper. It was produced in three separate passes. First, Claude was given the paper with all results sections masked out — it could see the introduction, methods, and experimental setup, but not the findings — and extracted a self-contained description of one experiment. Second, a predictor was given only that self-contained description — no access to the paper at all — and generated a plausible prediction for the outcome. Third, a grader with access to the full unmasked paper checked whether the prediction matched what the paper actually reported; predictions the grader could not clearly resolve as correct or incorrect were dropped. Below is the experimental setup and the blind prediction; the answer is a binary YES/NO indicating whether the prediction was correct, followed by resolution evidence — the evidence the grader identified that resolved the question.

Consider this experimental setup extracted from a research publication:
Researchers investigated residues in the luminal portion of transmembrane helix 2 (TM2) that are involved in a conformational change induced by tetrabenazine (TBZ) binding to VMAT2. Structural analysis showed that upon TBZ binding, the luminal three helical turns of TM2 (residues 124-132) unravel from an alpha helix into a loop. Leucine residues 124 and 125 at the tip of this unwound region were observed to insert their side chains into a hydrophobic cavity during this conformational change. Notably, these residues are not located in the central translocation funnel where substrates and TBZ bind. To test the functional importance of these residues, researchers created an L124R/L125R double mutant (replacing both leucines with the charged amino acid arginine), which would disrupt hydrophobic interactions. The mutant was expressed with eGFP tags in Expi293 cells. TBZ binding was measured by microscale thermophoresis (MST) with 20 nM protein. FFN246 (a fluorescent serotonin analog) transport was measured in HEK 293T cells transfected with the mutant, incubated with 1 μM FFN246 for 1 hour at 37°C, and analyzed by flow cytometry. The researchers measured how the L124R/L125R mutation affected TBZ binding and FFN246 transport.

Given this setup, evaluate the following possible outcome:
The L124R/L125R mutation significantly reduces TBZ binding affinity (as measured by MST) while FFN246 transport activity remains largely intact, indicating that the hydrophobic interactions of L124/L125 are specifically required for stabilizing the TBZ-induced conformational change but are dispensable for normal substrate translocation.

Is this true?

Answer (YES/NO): NO